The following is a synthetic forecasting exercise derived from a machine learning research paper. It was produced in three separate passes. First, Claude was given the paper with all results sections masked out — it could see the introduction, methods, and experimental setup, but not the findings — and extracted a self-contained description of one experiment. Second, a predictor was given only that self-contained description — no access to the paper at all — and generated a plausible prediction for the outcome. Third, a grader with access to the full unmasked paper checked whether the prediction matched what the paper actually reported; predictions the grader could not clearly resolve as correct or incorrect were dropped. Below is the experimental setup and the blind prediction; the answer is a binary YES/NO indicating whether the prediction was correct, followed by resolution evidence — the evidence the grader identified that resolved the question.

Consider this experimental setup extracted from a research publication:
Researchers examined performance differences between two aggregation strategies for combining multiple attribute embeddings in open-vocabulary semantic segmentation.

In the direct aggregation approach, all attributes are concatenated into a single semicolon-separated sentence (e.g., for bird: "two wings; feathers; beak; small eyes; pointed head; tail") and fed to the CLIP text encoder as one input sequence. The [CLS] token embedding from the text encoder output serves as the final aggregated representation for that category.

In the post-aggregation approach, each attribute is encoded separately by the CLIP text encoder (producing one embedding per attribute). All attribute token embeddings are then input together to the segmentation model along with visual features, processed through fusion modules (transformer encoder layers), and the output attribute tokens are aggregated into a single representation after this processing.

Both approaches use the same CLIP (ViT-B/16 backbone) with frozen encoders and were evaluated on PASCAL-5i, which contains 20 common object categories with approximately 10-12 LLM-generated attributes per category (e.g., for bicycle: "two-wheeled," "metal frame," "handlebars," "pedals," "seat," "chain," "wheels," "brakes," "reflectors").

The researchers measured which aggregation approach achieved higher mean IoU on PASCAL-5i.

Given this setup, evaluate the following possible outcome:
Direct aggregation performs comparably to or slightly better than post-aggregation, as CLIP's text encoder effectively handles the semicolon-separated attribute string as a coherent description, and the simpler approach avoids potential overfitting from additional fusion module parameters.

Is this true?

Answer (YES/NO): NO